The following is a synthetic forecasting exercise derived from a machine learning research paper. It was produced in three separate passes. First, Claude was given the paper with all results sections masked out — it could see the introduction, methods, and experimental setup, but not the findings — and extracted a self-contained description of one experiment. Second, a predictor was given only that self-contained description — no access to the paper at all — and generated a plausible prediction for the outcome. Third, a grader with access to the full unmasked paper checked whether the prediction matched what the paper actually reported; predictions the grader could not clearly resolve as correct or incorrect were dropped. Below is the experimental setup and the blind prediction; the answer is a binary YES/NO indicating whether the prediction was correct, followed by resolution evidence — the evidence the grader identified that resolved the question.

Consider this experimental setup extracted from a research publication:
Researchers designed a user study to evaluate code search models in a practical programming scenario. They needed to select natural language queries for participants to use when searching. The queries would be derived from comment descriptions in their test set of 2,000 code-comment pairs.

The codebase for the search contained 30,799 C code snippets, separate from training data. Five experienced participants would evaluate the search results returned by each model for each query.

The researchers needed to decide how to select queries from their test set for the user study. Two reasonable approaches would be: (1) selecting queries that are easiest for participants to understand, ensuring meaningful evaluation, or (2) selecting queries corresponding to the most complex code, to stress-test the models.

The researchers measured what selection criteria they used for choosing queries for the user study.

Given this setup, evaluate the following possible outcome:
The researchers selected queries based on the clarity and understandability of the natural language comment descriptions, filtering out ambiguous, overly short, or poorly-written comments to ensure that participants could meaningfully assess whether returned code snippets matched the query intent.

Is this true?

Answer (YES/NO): YES